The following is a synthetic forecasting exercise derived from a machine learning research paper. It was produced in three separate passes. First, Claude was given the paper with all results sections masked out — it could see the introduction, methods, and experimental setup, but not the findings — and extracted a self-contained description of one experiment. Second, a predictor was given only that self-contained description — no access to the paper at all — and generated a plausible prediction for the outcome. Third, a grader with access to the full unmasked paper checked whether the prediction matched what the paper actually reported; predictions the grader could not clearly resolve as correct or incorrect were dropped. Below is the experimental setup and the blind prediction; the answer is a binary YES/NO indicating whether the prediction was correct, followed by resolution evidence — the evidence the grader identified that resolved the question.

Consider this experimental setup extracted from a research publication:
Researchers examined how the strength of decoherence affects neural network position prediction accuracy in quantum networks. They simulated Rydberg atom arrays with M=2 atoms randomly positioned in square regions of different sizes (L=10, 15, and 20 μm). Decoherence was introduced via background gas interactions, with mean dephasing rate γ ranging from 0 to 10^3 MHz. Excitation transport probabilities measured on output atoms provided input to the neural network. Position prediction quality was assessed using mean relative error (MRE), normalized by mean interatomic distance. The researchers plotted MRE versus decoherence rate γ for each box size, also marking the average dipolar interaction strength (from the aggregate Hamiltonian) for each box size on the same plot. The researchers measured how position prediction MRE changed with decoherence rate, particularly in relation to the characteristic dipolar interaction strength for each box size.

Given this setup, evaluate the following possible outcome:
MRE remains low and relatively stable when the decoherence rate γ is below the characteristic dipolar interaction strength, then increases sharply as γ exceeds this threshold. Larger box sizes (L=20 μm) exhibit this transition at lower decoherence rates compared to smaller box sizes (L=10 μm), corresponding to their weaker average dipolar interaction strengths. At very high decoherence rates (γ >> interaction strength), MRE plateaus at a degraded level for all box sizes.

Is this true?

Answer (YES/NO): YES